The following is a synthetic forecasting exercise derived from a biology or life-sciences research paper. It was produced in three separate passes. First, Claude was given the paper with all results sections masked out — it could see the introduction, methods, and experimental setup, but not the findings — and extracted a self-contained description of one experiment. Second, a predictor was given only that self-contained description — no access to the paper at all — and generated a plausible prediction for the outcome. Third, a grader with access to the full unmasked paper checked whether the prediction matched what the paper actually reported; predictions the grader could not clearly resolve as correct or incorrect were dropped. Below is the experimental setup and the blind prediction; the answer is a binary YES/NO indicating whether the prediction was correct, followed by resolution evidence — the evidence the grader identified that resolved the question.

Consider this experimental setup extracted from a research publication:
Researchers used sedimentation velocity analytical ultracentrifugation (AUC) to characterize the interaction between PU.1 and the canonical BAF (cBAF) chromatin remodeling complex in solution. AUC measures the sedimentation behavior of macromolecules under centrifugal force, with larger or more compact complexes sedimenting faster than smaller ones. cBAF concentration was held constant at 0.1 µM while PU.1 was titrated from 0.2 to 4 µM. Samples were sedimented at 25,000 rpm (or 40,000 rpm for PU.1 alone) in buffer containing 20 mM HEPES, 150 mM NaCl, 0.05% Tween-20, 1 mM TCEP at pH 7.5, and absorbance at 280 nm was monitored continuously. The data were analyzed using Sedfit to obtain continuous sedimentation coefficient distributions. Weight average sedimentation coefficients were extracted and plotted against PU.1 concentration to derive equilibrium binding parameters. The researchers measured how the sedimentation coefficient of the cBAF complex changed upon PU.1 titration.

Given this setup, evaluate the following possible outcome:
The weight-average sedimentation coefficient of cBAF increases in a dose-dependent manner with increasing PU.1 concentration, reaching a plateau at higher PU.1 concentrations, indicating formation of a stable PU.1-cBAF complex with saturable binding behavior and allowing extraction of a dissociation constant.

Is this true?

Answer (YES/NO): YES